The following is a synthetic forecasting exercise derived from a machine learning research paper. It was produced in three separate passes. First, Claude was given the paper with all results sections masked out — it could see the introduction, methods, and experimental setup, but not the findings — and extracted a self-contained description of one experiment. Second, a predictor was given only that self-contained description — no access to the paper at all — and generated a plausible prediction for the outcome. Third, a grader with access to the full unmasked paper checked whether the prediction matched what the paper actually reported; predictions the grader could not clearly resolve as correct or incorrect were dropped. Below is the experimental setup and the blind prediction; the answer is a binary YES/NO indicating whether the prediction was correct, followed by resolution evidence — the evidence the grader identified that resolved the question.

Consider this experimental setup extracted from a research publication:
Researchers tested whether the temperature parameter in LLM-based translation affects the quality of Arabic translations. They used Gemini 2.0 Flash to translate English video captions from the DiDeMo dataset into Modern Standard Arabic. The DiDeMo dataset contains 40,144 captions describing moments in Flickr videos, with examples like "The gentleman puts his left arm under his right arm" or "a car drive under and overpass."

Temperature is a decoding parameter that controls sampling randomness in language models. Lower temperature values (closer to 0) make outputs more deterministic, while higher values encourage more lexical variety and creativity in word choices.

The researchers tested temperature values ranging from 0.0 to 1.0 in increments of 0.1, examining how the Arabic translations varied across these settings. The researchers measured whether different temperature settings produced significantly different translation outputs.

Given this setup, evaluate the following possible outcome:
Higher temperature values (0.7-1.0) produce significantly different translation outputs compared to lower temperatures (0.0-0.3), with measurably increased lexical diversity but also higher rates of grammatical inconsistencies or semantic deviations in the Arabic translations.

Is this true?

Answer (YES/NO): NO